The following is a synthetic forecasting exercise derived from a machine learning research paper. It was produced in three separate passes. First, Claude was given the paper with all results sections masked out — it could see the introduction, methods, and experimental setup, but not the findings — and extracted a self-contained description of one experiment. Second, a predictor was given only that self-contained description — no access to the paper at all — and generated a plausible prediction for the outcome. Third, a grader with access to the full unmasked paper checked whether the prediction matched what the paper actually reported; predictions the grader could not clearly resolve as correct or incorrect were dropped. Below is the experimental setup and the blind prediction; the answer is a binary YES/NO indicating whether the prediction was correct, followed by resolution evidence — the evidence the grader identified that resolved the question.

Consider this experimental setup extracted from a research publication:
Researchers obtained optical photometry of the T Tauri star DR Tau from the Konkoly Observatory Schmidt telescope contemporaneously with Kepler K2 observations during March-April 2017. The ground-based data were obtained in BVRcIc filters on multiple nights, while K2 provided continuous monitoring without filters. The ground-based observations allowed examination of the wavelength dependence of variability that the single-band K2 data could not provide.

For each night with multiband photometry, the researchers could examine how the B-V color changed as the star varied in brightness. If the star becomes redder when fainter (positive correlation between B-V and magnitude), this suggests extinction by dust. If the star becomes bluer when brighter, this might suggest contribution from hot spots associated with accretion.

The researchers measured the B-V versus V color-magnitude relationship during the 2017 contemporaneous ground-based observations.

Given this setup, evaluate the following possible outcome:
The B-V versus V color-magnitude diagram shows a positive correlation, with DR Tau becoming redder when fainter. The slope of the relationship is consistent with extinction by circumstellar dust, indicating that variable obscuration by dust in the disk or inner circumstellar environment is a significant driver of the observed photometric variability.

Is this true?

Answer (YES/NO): NO